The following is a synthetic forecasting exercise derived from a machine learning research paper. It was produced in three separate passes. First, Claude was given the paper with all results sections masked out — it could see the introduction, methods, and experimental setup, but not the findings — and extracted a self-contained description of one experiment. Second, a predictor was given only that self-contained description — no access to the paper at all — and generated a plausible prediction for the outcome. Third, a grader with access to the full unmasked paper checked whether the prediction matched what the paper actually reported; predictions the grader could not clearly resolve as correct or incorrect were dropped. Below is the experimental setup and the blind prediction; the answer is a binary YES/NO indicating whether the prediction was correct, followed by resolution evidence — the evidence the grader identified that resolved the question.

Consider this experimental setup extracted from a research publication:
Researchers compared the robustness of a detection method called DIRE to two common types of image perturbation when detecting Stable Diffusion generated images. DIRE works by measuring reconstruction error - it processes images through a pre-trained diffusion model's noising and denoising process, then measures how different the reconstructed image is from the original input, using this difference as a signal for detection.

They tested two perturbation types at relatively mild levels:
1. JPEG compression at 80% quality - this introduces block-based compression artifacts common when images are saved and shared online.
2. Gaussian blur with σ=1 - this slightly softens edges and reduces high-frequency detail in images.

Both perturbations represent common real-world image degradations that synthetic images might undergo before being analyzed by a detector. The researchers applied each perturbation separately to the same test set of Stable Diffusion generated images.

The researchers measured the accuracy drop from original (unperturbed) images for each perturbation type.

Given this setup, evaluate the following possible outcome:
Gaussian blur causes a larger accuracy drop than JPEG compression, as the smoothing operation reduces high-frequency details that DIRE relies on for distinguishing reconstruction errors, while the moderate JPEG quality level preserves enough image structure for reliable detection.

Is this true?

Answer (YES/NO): NO